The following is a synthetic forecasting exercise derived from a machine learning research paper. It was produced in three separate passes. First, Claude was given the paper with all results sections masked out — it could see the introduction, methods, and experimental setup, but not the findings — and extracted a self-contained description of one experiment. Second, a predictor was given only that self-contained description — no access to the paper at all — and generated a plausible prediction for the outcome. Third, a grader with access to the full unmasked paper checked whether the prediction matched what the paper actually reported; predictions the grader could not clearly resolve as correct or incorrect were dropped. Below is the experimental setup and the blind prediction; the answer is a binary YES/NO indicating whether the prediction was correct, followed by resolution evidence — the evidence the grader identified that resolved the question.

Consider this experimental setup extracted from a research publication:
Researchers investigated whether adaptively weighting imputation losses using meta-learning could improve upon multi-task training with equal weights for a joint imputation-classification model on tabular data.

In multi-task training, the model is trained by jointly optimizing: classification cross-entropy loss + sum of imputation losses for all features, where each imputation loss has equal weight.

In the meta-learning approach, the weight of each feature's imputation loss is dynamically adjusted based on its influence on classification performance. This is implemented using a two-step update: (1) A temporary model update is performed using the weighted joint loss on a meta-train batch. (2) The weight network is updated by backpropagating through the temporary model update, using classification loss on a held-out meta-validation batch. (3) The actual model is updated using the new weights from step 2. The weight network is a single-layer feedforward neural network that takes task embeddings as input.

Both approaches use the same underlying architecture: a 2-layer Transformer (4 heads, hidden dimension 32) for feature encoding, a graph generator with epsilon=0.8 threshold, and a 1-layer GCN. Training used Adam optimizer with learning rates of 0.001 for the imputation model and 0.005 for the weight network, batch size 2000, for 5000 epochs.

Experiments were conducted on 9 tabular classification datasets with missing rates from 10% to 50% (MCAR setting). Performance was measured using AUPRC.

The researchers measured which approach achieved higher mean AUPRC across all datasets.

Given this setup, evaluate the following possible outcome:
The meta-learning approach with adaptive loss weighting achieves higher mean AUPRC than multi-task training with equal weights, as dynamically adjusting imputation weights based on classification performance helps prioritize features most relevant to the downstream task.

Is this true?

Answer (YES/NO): YES